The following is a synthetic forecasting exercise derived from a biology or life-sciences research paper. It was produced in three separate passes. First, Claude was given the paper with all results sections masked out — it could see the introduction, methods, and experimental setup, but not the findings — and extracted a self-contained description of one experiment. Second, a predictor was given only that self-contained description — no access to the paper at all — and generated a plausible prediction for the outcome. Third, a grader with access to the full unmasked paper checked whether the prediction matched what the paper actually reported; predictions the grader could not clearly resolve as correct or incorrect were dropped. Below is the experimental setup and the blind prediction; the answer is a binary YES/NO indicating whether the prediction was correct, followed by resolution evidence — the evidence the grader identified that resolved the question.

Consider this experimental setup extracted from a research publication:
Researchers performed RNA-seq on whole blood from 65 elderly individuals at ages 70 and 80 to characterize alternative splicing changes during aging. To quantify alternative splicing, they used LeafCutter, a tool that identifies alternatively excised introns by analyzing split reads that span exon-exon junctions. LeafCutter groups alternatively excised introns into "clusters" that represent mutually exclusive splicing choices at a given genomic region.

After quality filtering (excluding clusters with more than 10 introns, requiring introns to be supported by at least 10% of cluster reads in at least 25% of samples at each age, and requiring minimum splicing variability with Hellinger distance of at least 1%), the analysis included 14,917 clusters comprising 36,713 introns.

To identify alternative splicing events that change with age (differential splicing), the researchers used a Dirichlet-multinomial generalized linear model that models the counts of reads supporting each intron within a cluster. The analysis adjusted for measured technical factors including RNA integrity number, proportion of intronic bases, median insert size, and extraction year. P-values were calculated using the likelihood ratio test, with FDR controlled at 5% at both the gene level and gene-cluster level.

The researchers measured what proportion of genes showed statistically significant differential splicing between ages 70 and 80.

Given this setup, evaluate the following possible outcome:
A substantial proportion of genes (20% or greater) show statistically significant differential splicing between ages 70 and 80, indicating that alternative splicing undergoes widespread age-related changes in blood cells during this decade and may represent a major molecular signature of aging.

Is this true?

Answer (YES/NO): NO